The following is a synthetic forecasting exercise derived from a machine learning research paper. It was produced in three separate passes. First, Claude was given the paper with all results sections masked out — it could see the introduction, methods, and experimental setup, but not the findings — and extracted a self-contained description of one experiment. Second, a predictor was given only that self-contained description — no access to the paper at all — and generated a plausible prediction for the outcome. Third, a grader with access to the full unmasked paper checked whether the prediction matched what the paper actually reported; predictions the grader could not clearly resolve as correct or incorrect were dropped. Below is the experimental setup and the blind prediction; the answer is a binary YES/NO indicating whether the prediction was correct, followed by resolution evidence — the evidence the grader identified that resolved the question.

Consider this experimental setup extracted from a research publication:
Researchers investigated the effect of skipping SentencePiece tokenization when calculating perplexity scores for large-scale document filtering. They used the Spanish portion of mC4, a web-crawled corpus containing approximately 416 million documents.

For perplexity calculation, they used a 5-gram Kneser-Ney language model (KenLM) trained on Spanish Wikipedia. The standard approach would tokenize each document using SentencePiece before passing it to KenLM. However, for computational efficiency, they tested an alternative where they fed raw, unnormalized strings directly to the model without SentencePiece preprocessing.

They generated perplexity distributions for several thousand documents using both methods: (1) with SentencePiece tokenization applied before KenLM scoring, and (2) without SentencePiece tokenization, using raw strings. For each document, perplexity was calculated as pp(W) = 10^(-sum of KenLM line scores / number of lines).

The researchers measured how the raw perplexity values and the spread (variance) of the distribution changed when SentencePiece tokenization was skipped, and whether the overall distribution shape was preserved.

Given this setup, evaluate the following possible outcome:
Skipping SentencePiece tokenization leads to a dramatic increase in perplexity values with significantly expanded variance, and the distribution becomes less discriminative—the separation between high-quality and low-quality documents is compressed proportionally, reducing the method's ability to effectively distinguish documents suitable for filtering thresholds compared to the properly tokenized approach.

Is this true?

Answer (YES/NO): NO